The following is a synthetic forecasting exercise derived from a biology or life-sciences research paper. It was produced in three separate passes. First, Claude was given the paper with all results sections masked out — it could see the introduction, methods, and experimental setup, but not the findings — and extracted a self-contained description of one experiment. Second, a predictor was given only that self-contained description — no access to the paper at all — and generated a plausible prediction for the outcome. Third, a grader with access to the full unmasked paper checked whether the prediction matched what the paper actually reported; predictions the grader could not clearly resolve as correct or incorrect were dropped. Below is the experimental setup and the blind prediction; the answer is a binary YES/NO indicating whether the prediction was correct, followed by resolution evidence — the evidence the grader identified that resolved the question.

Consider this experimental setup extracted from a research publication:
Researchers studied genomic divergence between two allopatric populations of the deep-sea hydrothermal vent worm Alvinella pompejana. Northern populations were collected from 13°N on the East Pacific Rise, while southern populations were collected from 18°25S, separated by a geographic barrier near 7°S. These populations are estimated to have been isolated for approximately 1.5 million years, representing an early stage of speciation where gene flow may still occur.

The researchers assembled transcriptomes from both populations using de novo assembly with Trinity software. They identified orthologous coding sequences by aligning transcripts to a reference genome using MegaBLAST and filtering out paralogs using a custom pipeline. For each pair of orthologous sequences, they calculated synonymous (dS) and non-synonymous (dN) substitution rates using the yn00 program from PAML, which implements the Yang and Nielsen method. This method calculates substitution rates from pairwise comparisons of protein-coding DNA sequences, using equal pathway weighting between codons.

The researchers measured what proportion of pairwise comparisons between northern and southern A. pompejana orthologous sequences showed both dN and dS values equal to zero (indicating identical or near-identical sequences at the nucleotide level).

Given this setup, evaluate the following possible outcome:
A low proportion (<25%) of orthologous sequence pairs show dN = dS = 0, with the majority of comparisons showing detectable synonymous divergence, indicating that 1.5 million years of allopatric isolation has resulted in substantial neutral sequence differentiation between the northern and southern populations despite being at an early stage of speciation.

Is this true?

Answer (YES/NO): NO